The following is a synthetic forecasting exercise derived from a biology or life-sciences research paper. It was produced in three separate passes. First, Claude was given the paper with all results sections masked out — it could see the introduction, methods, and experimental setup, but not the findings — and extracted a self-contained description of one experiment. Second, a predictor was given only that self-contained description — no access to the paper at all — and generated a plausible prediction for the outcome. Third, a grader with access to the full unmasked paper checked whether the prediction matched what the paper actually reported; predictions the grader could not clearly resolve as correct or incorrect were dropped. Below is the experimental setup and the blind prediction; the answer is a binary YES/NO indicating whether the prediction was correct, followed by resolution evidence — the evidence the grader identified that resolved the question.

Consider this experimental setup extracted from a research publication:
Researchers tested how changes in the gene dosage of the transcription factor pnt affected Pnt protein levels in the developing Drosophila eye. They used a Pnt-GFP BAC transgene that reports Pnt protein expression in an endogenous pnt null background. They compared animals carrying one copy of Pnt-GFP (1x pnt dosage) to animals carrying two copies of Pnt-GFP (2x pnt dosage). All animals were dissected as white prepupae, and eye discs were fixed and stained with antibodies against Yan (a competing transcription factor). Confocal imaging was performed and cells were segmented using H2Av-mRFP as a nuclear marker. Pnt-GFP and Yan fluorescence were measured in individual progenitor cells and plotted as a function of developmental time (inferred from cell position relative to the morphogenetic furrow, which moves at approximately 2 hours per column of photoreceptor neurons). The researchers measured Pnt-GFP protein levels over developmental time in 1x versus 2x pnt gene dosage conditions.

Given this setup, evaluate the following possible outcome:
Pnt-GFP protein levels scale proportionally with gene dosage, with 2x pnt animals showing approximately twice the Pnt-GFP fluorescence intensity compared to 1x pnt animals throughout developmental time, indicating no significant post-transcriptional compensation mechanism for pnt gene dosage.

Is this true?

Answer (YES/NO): YES